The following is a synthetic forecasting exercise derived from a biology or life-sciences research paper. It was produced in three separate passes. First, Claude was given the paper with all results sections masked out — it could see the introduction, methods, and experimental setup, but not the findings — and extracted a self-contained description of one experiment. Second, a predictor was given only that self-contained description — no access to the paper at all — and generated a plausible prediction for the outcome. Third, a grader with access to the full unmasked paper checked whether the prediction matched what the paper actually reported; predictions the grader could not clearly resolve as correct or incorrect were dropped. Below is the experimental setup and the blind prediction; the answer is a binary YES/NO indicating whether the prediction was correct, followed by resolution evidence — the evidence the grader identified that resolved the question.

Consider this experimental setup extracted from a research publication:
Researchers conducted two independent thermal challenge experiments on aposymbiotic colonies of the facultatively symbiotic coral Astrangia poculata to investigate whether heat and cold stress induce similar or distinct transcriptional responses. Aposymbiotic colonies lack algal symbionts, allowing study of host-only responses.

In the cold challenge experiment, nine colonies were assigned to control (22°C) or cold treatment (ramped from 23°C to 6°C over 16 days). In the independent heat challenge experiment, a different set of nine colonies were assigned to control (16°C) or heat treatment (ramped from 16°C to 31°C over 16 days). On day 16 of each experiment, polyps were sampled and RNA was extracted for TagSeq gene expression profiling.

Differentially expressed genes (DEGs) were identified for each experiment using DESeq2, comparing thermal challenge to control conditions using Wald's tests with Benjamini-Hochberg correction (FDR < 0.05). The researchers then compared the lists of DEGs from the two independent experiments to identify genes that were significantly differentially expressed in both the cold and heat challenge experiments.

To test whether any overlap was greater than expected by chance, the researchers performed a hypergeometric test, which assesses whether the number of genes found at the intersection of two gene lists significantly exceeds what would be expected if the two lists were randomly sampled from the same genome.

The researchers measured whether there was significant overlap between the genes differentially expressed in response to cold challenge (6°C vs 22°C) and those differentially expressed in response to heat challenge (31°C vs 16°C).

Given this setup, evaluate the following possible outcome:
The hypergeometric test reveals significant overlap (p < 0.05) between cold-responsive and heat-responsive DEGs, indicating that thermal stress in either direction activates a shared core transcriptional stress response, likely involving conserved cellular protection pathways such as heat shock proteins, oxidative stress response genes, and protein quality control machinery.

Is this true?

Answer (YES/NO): YES